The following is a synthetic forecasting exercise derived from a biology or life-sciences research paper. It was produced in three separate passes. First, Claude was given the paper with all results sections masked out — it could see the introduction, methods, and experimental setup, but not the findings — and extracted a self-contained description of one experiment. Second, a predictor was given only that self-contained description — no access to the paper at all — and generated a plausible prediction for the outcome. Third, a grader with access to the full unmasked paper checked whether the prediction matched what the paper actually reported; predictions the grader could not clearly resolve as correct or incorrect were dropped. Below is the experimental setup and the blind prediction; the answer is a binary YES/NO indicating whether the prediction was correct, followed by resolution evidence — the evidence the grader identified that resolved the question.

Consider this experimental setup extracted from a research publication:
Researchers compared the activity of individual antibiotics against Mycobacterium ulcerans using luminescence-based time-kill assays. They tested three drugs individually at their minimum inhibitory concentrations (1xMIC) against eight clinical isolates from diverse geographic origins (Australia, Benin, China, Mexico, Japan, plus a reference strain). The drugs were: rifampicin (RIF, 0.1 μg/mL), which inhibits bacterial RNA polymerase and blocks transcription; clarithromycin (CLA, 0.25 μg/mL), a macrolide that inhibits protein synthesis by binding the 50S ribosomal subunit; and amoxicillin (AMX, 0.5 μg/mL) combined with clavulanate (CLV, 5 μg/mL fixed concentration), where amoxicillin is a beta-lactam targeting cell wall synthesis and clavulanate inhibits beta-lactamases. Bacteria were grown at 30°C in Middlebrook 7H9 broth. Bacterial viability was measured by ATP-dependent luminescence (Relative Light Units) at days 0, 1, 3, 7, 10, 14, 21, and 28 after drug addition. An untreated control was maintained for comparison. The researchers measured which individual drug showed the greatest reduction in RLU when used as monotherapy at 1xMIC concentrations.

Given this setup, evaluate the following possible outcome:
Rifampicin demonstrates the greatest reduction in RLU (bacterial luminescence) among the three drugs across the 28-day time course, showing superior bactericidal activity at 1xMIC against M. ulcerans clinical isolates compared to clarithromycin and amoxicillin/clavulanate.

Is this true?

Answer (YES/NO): NO